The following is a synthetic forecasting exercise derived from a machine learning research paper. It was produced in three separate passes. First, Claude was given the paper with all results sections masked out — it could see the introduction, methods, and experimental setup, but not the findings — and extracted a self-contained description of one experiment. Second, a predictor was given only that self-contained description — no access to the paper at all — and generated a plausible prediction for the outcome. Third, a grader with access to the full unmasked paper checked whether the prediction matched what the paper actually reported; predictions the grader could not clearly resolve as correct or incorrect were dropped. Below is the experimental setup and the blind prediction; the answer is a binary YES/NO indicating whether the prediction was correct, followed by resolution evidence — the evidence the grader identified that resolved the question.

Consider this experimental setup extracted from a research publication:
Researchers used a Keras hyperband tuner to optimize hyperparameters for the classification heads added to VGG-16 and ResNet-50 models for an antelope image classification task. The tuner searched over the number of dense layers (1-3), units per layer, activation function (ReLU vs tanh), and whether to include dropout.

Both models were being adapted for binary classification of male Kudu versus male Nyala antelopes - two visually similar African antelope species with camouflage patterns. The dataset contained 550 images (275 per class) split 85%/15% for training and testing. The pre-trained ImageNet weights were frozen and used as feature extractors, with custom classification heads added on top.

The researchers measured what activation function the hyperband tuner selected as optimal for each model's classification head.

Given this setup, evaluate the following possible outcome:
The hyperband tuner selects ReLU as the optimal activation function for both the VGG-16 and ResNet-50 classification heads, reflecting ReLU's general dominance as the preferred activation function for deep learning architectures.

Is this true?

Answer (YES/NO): NO